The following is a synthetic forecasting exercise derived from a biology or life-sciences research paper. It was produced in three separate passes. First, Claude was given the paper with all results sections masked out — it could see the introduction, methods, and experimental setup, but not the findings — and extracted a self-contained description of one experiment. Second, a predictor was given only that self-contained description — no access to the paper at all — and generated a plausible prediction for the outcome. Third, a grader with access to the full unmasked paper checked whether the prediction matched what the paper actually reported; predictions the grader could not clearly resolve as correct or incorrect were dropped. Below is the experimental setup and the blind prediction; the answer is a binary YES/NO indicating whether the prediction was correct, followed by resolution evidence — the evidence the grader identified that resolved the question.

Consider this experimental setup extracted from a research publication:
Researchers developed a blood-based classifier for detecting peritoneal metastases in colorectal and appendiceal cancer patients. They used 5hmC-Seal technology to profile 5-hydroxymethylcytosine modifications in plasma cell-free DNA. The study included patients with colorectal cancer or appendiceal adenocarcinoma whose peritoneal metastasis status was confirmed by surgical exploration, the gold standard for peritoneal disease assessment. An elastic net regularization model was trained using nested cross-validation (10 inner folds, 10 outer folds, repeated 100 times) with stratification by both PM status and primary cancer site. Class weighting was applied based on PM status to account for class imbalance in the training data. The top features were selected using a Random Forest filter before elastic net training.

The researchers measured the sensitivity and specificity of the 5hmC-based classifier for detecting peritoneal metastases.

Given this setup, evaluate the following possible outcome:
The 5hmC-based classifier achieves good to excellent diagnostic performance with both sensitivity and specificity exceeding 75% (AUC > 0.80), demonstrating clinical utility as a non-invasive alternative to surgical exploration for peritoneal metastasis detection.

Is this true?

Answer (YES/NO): NO